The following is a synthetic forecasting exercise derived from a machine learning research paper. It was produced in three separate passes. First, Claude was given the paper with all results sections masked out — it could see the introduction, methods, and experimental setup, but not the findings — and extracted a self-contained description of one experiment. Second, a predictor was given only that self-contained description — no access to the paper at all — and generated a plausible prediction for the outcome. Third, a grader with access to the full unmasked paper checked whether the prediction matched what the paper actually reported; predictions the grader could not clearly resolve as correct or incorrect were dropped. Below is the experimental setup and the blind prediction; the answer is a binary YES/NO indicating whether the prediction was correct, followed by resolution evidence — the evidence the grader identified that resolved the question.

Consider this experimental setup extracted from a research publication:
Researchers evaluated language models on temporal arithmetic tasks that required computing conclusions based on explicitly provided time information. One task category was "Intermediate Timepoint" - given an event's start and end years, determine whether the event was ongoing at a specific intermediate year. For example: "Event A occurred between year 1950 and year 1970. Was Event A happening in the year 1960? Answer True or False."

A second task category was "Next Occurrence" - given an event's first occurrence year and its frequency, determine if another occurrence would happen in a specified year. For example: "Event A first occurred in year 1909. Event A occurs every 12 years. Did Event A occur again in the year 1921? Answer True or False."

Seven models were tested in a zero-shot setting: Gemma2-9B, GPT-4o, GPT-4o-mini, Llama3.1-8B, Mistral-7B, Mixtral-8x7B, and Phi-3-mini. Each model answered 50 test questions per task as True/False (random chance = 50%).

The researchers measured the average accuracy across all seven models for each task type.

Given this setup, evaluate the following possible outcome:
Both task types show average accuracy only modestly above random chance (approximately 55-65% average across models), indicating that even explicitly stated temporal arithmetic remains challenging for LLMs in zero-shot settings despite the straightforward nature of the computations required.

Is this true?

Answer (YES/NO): NO